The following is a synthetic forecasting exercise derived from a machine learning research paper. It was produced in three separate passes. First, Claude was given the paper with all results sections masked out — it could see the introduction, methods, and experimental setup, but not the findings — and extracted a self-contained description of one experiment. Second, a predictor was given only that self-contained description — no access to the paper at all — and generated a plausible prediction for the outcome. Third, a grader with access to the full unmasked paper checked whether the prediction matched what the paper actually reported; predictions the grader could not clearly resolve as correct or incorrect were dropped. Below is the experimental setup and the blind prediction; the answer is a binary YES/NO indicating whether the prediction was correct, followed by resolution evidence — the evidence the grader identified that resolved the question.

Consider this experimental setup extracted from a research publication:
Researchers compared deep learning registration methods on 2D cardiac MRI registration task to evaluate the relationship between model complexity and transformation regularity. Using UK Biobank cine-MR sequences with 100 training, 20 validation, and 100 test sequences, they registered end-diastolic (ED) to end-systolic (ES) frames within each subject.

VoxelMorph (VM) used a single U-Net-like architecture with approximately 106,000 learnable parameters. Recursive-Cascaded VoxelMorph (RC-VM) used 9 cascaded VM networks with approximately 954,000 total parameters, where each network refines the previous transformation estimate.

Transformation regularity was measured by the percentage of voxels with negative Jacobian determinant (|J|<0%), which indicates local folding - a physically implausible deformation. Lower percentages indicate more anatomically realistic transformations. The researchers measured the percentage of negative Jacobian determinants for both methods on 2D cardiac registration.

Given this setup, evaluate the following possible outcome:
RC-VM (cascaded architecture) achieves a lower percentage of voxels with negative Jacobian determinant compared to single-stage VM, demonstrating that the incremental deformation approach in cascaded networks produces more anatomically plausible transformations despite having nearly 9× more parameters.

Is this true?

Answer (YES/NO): YES